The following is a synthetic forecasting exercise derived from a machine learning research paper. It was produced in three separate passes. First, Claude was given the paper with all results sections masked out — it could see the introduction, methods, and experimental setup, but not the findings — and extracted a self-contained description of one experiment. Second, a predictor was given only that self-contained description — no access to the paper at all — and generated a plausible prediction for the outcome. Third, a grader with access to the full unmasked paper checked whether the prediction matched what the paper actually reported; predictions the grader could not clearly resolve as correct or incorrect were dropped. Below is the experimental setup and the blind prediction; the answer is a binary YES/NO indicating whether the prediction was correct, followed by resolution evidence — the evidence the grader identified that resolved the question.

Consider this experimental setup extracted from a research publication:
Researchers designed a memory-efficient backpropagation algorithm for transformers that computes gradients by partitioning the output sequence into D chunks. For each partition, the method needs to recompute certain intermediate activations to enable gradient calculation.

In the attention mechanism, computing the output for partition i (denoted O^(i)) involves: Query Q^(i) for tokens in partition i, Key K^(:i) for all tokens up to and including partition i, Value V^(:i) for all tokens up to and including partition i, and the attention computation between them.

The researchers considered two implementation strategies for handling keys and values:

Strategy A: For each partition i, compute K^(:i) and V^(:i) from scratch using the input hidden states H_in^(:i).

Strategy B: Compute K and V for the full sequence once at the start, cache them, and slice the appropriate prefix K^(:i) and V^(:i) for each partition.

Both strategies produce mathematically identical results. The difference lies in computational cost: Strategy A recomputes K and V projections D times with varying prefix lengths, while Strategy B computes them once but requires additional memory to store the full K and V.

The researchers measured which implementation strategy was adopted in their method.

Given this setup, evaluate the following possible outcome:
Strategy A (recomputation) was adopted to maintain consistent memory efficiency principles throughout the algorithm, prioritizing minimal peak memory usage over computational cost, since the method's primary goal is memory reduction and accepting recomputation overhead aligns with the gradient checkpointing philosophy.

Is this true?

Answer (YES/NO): NO